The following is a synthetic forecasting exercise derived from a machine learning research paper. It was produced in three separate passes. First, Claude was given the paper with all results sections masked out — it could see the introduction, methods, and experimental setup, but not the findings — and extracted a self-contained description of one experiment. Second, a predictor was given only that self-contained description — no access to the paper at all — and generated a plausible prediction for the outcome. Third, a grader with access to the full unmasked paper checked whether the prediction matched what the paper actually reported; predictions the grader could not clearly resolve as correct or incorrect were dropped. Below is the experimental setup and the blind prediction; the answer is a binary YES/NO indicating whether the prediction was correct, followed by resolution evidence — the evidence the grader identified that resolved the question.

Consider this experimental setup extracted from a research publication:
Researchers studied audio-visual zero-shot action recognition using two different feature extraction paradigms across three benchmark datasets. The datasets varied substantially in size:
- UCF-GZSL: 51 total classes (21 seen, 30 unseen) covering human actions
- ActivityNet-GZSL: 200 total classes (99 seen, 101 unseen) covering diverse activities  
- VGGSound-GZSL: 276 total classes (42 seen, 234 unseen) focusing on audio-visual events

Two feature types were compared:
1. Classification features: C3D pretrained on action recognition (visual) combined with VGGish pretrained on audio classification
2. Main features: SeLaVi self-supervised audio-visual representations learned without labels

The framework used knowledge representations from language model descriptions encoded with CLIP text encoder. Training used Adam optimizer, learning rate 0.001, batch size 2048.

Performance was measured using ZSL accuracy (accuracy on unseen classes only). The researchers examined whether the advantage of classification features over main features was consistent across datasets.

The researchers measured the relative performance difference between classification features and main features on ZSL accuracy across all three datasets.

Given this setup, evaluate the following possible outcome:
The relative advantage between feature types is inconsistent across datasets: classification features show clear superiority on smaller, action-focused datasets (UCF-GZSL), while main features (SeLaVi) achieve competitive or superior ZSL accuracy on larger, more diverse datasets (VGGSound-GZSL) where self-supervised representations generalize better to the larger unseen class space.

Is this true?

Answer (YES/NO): YES